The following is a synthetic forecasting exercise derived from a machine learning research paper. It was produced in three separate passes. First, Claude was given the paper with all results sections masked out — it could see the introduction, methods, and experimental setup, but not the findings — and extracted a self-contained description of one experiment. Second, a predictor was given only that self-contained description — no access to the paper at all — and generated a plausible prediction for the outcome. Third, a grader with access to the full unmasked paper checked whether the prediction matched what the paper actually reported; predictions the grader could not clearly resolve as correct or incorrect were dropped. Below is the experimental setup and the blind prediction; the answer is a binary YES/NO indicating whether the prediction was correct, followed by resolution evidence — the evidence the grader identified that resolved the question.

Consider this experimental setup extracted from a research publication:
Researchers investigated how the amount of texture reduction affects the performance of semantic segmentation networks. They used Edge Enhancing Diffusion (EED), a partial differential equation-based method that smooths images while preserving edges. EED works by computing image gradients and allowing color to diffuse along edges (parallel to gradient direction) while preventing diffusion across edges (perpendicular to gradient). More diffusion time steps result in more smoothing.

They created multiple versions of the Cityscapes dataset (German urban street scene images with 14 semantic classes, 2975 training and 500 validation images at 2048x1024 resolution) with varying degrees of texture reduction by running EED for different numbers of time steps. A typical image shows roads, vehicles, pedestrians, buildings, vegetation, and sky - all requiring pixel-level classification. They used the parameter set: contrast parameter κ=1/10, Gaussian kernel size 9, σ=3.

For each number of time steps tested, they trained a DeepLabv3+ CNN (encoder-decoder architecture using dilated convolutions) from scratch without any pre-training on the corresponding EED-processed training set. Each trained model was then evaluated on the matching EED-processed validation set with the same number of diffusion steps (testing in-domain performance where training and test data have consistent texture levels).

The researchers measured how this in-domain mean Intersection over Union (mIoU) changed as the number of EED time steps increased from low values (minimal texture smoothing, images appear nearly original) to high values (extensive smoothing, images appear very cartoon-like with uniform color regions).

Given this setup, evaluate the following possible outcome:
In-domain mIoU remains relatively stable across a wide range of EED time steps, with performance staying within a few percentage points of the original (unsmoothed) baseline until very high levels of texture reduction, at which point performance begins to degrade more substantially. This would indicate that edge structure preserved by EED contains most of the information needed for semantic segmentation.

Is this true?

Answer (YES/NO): NO